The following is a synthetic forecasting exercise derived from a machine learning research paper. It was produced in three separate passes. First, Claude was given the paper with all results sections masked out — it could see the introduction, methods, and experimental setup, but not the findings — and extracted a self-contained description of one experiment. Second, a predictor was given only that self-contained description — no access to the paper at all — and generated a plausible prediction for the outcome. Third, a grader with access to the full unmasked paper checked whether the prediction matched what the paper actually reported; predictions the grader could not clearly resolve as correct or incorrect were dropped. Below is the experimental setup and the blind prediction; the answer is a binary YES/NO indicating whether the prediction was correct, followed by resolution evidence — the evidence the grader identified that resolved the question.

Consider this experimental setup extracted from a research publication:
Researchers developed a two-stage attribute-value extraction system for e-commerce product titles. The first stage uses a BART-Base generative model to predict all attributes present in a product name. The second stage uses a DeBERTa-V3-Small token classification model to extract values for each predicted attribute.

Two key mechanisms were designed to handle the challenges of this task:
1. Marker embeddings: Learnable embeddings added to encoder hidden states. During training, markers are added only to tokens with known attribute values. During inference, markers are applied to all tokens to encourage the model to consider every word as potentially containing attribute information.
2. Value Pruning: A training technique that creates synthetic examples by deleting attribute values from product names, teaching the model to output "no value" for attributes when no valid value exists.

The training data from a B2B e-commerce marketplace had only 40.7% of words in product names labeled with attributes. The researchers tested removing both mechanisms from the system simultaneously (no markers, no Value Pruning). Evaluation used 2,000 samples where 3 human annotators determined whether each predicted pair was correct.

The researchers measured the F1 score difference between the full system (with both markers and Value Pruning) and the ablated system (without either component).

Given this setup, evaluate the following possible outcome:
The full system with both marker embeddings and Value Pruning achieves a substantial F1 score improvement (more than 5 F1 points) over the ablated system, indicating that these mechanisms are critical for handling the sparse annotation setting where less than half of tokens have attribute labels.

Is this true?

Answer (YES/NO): YES